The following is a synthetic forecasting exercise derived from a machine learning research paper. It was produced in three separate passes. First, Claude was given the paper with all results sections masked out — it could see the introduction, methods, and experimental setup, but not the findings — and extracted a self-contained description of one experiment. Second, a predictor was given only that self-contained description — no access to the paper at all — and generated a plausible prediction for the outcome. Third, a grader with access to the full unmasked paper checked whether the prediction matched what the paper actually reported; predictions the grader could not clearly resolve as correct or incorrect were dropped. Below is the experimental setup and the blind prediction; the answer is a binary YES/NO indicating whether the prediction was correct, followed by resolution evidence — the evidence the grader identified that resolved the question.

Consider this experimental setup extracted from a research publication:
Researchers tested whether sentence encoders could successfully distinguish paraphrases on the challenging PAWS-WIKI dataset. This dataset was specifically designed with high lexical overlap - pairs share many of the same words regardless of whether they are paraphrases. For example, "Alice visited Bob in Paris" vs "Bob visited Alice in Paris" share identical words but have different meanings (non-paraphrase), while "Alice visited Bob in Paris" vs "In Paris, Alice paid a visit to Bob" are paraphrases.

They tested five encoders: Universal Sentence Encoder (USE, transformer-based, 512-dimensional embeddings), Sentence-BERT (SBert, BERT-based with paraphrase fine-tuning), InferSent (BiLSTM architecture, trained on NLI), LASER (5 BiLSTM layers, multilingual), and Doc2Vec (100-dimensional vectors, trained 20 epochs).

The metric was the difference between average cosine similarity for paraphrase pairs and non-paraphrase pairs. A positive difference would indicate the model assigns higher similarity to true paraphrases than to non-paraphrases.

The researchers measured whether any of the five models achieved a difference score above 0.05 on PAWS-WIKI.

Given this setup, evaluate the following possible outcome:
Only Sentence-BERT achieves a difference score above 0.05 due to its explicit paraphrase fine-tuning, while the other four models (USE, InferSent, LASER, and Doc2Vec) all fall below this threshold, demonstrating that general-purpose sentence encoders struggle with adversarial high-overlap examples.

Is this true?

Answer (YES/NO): NO